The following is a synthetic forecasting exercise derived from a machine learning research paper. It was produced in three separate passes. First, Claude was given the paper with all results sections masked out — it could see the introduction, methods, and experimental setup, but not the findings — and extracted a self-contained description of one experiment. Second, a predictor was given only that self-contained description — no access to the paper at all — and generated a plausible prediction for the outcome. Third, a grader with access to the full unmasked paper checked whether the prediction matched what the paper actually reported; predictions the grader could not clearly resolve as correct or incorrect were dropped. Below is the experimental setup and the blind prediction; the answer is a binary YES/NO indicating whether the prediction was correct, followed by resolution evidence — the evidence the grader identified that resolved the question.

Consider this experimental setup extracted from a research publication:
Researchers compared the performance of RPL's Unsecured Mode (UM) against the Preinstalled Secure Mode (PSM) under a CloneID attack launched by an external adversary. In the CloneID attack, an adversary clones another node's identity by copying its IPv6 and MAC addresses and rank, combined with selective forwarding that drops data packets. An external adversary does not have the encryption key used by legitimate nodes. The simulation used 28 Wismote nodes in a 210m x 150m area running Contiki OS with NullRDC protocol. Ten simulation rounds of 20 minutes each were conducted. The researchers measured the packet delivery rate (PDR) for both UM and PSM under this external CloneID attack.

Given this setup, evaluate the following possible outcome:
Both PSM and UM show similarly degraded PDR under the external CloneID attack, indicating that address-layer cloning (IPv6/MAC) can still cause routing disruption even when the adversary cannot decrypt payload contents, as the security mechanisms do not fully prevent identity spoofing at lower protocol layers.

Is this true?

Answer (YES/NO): NO